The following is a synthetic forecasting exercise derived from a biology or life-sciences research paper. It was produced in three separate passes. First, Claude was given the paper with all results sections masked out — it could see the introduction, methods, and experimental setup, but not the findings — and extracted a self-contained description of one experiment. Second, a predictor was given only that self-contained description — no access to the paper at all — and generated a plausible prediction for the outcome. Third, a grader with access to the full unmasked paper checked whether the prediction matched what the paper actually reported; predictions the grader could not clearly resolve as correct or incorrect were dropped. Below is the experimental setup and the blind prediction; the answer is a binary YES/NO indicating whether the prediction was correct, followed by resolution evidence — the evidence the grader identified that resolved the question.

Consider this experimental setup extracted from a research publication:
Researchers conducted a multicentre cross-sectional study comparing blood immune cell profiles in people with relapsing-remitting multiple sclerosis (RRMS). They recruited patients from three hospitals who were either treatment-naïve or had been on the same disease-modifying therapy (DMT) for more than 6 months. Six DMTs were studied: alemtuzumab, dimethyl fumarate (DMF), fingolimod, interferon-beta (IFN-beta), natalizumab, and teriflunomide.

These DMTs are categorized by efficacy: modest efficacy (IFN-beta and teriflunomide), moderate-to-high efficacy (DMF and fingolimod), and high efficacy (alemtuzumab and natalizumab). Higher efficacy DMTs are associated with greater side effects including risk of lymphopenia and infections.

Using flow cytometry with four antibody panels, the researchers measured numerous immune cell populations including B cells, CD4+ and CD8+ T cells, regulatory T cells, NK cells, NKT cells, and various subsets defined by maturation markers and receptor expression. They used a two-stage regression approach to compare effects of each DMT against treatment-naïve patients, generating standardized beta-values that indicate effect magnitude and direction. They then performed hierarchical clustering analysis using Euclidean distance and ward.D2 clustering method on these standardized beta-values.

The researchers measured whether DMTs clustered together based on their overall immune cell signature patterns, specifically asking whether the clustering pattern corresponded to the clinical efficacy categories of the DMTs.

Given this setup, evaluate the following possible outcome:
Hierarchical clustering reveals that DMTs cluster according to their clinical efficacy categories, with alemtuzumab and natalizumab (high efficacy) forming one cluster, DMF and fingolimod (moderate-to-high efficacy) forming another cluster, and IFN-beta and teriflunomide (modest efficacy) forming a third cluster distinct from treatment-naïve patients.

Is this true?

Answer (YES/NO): NO